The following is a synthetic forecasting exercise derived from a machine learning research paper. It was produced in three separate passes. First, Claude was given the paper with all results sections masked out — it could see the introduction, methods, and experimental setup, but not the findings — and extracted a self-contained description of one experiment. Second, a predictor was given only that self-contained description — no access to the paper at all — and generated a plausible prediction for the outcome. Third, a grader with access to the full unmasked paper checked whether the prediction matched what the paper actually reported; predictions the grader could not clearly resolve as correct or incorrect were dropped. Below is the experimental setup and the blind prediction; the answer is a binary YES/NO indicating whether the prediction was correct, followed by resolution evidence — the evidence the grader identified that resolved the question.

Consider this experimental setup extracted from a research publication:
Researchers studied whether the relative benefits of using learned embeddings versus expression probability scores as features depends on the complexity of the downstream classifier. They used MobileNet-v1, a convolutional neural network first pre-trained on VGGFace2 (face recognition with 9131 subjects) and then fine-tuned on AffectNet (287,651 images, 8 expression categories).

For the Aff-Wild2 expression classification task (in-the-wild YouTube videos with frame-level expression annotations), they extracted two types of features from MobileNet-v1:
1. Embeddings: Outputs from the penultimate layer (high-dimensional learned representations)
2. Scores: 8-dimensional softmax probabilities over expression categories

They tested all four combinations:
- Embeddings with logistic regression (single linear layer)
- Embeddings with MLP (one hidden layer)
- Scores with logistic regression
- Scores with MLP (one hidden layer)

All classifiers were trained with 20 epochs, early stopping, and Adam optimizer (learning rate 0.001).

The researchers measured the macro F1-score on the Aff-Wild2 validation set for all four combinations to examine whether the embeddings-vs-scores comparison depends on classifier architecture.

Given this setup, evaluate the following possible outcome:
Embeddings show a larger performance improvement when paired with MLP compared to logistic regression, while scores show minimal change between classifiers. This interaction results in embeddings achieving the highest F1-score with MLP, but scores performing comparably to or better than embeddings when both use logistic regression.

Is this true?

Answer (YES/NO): NO